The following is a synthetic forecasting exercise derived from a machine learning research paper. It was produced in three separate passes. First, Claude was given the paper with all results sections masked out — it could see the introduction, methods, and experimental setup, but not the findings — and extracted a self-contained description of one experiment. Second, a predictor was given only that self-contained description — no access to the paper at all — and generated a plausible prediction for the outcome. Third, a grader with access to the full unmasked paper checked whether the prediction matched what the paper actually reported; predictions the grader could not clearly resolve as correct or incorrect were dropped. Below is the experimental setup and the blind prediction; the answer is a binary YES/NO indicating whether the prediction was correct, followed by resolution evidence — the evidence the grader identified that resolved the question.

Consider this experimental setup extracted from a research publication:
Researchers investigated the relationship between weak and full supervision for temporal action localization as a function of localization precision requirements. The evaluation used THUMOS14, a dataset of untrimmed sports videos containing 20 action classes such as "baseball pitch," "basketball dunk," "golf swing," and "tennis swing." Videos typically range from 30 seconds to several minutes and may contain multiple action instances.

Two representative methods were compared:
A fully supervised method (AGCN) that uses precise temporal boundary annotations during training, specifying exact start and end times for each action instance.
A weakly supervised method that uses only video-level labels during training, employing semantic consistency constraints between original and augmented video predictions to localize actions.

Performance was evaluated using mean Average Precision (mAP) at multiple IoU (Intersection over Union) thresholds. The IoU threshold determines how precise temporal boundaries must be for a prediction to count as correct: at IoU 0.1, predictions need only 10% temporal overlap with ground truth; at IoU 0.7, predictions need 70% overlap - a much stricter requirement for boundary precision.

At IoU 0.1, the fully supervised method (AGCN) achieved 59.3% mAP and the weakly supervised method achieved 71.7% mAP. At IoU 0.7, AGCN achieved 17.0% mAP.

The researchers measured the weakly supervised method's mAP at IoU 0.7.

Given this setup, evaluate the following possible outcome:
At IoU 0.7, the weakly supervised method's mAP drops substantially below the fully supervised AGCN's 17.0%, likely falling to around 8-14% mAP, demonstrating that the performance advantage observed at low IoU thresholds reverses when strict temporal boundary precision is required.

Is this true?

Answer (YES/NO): NO